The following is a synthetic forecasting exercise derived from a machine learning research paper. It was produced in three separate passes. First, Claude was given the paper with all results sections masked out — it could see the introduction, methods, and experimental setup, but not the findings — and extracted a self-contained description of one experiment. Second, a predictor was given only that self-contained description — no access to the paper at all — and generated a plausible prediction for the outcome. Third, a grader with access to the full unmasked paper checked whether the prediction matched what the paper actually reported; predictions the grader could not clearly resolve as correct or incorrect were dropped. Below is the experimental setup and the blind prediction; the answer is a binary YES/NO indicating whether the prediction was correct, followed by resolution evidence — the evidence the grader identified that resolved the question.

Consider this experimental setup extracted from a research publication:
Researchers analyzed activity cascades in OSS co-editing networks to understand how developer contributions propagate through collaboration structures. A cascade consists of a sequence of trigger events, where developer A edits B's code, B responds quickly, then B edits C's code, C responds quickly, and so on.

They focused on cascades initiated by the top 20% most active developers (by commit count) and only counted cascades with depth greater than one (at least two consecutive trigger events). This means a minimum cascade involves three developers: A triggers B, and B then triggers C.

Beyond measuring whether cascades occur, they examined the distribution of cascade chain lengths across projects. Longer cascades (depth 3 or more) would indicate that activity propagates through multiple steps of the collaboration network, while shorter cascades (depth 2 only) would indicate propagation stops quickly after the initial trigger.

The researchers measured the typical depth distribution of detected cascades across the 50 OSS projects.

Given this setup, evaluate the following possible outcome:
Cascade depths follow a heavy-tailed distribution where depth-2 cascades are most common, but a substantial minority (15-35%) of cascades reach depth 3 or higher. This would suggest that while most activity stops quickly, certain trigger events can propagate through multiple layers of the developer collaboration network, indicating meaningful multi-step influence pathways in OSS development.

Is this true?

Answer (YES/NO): NO